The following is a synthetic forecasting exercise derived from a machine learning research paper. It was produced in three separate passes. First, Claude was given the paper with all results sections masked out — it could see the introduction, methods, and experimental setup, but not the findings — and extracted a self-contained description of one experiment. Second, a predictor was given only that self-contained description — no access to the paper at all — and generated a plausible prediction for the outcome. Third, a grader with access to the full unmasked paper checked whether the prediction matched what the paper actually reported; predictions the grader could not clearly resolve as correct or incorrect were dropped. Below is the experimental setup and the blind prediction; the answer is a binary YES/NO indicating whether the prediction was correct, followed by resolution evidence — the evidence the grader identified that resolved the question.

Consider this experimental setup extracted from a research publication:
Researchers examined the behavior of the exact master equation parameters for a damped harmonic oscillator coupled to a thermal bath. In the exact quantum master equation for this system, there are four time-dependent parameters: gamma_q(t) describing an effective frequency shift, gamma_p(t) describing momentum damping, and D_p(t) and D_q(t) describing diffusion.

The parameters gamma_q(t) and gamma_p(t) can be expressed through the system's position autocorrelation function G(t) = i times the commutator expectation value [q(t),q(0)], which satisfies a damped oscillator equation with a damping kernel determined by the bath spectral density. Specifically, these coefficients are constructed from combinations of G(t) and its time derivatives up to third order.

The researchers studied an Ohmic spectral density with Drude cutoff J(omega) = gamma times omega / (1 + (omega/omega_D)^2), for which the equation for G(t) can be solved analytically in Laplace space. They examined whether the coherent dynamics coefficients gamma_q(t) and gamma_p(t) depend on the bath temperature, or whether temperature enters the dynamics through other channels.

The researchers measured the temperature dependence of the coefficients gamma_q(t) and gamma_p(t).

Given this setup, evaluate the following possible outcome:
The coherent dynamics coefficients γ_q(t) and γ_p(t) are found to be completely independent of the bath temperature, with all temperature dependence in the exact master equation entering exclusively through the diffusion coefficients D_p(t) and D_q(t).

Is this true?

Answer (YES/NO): YES